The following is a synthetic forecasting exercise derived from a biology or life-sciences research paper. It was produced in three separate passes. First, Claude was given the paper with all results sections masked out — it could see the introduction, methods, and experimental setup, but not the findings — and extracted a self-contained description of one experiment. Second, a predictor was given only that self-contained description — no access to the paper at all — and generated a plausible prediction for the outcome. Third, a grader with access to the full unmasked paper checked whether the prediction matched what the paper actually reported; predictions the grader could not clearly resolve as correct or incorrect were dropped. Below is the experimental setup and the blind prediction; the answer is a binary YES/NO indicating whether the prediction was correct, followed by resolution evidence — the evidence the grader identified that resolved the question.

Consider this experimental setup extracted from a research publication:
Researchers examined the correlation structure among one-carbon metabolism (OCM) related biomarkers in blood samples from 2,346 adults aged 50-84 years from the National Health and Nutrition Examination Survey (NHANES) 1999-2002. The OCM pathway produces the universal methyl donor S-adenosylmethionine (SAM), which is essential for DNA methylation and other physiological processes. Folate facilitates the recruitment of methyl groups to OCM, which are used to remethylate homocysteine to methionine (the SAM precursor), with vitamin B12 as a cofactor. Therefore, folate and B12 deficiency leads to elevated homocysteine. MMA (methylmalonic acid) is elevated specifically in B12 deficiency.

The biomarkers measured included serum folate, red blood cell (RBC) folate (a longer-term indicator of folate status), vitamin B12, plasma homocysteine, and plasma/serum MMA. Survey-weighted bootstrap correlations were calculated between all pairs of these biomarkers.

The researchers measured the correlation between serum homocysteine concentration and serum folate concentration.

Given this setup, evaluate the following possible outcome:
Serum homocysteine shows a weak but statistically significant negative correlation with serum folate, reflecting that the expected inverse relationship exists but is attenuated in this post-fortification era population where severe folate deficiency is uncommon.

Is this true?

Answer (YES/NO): YES